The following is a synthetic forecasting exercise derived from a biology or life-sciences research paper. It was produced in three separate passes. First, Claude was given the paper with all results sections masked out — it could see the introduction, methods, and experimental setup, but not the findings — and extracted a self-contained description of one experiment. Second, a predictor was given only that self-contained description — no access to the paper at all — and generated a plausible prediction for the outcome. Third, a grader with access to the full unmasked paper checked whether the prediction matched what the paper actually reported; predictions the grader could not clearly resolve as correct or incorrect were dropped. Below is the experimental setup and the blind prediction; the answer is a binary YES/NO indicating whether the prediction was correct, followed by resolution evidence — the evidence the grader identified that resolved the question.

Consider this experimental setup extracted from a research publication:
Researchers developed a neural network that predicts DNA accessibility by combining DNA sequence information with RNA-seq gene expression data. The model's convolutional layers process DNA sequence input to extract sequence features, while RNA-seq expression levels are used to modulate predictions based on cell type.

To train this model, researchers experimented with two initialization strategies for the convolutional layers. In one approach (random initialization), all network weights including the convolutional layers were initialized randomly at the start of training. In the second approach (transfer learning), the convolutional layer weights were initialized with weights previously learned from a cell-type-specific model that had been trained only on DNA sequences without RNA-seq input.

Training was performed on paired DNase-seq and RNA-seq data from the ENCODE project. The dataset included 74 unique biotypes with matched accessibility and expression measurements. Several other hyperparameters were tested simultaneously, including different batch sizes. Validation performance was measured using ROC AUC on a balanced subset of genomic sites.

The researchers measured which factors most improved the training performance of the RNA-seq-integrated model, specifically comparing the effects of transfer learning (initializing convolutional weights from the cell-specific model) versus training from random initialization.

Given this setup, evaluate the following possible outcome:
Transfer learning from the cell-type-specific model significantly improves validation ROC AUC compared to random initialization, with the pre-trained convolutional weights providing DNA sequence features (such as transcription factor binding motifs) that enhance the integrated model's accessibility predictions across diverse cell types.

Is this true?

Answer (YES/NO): YES